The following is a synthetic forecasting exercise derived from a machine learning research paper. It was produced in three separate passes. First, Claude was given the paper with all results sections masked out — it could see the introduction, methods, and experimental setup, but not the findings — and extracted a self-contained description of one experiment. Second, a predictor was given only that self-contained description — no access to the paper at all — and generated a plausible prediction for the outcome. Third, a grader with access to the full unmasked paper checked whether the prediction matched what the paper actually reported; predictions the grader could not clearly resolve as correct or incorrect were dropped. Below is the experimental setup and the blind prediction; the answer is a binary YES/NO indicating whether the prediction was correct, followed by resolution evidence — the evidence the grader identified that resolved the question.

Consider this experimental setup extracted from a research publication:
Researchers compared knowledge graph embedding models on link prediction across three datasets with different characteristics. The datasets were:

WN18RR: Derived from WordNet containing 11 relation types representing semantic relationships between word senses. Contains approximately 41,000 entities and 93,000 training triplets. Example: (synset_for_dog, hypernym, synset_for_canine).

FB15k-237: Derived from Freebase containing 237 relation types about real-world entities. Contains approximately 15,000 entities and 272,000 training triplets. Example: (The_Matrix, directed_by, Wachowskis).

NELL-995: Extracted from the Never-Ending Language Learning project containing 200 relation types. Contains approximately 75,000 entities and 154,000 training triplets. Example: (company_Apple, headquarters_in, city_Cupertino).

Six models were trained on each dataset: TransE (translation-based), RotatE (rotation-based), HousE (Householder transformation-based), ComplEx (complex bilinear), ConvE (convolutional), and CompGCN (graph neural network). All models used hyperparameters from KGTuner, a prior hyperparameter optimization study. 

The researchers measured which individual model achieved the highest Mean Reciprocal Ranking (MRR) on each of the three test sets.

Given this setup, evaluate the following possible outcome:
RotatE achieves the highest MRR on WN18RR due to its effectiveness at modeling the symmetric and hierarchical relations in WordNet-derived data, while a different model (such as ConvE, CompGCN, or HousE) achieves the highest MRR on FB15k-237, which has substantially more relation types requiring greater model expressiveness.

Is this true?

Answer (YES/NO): NO